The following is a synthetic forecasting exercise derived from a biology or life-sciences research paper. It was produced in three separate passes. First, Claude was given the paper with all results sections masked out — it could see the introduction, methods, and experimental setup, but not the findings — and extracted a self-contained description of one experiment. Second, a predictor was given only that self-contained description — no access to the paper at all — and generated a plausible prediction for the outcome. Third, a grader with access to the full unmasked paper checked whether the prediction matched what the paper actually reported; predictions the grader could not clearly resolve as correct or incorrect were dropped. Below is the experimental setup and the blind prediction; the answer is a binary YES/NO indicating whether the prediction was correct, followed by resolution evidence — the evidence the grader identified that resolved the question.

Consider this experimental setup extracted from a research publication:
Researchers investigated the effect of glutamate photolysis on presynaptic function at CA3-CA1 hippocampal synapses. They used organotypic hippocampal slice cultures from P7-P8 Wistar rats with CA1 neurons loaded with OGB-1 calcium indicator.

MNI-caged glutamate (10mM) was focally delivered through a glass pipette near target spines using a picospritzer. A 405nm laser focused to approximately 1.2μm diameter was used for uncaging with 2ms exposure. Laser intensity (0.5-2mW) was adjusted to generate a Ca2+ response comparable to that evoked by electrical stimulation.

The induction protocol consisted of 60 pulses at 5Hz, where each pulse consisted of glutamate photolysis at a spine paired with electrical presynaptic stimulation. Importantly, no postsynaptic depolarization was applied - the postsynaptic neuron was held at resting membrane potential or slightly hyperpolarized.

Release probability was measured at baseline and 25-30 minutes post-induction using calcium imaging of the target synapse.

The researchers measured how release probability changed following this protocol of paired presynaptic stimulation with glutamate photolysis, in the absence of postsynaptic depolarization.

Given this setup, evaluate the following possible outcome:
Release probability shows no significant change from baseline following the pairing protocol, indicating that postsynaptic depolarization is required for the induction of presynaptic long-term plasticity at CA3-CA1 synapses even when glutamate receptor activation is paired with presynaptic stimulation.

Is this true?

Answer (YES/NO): NO